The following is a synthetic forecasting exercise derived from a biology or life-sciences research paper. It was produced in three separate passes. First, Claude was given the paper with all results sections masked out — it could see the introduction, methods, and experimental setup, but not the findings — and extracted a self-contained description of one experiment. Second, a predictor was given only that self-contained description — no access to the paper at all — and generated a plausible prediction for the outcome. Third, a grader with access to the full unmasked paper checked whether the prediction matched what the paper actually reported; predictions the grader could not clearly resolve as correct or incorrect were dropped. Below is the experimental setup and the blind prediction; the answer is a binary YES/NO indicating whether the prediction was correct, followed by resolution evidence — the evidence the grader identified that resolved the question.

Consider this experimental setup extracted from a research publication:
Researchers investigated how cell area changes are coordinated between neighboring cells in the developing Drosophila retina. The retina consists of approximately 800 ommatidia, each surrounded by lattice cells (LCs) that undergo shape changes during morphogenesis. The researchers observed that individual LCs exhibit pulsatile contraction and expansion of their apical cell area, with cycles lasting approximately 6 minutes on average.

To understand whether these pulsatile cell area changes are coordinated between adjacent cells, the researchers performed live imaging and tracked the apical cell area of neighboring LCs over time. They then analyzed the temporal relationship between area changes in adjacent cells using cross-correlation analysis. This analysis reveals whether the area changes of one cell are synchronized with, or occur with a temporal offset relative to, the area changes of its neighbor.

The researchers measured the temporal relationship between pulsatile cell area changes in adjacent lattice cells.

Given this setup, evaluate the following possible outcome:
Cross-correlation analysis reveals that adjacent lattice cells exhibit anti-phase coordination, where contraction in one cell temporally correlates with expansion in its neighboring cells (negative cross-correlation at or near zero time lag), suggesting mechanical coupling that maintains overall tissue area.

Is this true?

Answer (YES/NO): NO